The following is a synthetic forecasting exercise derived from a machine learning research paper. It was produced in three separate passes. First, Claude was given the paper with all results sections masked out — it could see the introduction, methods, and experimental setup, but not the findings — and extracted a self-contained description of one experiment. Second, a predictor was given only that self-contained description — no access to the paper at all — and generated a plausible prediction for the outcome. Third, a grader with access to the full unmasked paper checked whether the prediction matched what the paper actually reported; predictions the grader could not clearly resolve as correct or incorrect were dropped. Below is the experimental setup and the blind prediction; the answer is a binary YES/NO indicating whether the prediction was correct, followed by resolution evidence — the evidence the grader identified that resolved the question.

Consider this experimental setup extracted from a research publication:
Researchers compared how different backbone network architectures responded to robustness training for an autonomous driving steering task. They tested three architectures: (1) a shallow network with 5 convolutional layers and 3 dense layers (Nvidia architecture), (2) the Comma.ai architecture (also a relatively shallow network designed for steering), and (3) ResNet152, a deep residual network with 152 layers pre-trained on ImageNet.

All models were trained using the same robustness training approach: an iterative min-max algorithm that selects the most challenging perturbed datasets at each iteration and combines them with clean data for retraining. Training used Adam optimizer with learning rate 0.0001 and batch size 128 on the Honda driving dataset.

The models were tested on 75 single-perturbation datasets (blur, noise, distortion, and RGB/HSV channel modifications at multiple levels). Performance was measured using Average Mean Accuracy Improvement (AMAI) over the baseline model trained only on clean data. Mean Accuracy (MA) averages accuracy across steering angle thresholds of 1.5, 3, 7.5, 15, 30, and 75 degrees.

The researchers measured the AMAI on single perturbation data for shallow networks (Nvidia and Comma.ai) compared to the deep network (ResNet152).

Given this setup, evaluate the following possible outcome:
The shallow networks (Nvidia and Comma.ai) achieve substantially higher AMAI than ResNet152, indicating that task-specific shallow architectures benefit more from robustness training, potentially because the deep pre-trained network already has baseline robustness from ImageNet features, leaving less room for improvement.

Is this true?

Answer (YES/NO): YES